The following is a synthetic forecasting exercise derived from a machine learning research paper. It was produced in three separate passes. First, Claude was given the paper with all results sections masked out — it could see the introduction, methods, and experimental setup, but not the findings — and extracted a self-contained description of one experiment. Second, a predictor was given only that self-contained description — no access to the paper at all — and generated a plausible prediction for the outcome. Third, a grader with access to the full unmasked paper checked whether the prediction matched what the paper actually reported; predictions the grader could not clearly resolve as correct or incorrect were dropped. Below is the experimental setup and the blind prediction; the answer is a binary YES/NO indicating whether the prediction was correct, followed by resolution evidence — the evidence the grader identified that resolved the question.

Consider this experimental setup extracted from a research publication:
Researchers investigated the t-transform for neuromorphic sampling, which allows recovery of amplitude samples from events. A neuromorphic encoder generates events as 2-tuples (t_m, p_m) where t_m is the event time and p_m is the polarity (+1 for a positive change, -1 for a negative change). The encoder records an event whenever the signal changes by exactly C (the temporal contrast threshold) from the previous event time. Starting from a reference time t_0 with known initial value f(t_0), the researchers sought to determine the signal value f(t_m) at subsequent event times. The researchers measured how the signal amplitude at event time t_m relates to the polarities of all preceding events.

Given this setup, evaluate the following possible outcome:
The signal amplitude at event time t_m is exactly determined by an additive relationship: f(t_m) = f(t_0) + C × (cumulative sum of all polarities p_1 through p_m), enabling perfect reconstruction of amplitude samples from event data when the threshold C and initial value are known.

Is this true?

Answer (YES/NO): YES